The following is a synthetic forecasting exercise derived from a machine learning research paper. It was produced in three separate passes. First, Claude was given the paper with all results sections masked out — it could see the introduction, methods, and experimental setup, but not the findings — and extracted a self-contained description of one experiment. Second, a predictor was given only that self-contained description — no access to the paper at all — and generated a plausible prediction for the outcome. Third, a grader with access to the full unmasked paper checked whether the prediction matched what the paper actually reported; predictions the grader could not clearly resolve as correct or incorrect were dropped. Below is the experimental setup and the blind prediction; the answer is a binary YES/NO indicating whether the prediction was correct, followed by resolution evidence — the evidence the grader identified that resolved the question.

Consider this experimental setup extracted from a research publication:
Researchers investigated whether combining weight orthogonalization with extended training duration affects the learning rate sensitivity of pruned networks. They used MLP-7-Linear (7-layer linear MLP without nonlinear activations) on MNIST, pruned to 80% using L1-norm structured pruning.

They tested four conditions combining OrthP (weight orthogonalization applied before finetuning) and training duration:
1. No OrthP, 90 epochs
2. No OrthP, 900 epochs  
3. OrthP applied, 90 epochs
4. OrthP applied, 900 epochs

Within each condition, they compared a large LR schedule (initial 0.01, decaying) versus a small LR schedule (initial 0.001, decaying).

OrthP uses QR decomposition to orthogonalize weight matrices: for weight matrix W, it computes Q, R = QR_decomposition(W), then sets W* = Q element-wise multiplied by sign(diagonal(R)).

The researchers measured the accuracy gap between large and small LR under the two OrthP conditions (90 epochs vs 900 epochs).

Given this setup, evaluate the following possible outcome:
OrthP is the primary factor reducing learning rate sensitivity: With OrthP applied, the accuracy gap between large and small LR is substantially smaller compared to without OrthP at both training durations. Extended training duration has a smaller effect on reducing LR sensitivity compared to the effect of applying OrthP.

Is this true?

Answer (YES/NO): NO